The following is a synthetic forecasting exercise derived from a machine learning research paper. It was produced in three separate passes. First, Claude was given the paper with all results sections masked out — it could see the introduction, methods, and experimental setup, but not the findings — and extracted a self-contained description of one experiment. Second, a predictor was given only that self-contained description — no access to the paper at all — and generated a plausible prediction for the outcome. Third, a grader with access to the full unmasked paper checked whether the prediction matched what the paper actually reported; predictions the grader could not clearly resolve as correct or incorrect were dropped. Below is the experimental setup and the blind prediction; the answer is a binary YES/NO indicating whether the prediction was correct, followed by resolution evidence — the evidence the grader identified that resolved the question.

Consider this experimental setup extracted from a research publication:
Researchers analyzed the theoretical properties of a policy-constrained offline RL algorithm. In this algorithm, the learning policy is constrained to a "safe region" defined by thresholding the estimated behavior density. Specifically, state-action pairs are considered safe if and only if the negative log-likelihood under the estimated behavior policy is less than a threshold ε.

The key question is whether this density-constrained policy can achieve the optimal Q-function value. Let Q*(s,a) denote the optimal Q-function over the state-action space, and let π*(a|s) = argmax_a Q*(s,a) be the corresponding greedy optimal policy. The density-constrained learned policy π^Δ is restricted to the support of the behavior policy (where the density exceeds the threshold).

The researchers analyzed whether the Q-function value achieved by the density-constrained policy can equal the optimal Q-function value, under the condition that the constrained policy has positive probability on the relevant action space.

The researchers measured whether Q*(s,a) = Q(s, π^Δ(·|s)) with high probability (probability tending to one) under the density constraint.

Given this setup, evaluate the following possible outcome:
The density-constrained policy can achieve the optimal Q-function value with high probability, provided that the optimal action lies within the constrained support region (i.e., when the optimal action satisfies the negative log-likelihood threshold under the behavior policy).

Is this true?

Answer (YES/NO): NO